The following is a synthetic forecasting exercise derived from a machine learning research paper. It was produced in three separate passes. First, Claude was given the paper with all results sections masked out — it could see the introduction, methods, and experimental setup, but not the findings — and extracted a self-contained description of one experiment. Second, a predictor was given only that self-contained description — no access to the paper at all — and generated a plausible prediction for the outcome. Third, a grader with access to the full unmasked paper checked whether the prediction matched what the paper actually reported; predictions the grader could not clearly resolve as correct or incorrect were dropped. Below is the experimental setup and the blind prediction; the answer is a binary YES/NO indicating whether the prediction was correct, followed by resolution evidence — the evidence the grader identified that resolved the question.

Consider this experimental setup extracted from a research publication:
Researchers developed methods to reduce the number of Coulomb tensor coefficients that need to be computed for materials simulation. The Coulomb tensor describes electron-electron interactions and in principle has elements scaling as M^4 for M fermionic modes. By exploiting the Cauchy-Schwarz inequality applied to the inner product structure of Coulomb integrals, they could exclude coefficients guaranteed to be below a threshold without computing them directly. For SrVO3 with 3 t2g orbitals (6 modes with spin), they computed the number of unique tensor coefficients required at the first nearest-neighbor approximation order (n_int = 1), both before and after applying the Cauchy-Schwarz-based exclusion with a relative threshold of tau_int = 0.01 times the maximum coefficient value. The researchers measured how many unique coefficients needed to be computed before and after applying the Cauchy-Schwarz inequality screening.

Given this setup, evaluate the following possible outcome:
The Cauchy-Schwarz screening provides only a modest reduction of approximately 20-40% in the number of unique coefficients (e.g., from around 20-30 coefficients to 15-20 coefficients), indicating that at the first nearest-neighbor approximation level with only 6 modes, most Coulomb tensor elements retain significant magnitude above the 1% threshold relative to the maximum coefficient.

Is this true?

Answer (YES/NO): NO